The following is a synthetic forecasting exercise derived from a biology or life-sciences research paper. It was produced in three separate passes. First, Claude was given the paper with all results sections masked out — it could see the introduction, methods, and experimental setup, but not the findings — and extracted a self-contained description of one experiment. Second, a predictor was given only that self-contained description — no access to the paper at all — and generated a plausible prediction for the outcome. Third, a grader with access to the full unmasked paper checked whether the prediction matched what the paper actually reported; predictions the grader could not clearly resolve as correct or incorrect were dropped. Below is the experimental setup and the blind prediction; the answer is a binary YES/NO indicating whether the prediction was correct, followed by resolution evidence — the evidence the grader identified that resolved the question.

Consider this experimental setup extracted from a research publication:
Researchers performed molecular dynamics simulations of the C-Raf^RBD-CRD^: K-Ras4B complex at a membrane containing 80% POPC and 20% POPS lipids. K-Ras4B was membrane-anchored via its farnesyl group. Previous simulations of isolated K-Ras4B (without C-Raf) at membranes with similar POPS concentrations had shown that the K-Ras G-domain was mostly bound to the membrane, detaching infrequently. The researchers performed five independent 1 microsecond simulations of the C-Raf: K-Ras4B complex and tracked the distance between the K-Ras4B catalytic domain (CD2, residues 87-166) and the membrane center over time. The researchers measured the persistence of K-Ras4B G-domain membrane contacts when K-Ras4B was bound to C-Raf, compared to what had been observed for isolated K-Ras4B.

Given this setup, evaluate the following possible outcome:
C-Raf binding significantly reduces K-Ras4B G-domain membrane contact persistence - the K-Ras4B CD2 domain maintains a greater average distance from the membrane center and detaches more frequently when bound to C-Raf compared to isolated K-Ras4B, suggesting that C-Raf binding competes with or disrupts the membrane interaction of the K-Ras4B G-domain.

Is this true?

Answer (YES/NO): YES